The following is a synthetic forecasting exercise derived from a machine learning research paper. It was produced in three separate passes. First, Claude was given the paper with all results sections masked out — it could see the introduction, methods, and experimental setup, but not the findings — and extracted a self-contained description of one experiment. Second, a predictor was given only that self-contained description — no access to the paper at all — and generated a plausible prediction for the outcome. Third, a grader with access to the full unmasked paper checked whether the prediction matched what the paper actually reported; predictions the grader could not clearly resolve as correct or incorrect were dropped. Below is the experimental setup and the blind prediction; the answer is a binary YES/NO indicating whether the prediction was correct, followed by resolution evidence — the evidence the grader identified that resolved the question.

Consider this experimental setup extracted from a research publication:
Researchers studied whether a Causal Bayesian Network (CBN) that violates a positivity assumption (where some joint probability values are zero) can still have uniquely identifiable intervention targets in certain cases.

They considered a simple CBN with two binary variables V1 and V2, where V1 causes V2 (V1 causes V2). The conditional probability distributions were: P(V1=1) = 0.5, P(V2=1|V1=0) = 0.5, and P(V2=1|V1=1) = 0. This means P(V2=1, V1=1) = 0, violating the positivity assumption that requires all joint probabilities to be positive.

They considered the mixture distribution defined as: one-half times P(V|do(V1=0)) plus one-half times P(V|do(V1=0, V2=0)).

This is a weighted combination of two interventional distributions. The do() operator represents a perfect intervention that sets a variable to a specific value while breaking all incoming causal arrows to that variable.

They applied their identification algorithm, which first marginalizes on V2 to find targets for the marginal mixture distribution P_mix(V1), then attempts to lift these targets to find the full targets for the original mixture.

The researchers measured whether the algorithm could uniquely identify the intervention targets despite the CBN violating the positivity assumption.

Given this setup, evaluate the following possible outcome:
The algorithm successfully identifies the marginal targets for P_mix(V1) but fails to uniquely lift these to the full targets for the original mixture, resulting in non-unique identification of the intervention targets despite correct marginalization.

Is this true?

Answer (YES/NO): NO